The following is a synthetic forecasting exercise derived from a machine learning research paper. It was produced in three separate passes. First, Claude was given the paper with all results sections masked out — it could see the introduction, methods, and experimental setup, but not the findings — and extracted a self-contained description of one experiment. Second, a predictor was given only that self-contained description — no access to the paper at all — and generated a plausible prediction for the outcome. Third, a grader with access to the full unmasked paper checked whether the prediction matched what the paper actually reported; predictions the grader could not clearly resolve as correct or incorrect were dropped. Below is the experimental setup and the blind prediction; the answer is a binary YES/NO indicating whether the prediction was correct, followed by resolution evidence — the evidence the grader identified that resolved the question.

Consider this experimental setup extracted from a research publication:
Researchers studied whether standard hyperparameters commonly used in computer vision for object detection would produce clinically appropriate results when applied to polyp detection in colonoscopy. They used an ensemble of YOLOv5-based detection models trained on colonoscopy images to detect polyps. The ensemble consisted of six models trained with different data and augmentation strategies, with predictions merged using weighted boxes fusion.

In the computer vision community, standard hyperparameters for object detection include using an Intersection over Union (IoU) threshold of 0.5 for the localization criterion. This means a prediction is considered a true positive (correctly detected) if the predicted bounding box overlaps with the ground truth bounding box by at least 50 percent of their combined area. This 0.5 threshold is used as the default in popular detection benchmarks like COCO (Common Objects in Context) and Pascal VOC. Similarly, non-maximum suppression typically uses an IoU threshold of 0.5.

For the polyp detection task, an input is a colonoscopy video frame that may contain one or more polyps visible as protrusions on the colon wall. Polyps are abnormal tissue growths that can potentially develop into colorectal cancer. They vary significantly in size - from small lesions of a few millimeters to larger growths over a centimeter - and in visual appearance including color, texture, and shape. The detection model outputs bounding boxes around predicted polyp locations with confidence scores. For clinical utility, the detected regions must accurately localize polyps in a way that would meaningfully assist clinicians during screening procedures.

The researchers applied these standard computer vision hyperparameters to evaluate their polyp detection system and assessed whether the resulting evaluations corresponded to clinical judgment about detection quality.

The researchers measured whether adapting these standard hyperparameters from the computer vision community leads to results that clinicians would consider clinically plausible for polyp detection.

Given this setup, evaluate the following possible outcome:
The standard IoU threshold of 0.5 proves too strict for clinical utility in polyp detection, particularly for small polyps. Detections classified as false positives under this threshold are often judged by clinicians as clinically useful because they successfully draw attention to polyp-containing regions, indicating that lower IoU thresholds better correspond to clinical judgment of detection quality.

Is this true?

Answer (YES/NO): YES